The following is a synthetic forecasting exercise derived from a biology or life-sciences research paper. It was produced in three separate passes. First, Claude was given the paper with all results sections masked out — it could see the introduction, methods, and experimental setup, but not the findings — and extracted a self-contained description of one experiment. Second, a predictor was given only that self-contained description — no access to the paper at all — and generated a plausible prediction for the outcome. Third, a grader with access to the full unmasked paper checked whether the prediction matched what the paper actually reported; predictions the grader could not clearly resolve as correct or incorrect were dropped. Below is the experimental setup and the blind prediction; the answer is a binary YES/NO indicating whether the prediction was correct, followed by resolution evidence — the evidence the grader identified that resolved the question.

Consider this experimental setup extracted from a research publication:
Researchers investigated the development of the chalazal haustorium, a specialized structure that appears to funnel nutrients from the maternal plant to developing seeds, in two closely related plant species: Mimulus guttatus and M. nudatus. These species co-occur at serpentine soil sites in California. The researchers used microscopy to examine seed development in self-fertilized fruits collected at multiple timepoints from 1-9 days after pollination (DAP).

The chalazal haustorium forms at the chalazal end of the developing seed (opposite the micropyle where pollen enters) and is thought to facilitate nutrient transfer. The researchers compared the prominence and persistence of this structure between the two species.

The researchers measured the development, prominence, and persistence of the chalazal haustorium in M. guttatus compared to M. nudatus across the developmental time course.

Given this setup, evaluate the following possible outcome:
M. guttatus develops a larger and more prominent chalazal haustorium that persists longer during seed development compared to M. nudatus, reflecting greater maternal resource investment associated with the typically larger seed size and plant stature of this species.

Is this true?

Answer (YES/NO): NO